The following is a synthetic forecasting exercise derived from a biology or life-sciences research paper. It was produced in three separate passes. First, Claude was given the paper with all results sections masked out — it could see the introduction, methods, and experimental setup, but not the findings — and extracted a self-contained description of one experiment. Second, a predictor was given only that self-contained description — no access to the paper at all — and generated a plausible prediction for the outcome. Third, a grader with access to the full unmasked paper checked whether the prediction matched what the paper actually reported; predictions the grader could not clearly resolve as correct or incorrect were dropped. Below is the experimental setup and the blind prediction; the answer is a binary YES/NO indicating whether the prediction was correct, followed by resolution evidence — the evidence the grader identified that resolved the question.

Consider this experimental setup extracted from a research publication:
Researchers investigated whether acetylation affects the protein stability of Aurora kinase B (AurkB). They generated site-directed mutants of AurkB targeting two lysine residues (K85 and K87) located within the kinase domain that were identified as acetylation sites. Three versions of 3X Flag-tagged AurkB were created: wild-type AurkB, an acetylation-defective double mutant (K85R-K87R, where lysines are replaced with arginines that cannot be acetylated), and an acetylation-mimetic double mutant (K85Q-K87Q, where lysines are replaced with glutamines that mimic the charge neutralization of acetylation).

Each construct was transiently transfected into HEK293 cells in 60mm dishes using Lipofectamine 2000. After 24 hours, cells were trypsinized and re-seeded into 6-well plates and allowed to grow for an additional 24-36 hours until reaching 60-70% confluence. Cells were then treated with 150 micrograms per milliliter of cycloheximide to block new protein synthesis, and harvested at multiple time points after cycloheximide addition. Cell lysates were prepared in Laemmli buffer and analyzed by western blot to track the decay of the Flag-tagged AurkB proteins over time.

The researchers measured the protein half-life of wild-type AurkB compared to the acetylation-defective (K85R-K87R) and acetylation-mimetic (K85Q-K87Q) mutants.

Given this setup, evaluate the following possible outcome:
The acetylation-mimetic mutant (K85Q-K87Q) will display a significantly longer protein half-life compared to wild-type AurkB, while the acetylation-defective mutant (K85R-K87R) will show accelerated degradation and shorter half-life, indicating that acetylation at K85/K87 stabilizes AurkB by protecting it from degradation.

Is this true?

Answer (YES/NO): NO